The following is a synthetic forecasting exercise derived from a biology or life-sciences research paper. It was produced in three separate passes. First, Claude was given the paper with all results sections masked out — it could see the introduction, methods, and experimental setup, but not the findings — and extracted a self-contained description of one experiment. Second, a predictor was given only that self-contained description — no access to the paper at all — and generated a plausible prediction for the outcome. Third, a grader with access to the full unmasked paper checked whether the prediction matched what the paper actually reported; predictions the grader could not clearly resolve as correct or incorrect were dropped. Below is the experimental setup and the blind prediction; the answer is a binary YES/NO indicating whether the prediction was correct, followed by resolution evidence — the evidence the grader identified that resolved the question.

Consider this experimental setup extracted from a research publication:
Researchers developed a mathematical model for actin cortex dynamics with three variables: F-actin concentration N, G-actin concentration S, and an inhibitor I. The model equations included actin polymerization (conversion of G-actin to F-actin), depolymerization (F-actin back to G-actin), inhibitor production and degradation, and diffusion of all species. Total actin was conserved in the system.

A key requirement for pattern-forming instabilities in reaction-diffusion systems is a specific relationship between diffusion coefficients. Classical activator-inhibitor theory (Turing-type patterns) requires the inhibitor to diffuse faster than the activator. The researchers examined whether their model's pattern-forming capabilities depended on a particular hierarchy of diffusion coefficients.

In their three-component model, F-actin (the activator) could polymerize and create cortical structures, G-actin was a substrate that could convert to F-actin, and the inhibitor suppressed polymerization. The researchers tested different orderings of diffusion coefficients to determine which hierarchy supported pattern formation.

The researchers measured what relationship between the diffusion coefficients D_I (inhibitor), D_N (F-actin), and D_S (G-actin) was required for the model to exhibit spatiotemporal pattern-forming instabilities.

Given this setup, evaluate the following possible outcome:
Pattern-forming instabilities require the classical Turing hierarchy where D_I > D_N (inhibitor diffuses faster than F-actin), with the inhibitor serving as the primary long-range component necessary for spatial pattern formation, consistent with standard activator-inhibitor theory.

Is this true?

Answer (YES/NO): NO